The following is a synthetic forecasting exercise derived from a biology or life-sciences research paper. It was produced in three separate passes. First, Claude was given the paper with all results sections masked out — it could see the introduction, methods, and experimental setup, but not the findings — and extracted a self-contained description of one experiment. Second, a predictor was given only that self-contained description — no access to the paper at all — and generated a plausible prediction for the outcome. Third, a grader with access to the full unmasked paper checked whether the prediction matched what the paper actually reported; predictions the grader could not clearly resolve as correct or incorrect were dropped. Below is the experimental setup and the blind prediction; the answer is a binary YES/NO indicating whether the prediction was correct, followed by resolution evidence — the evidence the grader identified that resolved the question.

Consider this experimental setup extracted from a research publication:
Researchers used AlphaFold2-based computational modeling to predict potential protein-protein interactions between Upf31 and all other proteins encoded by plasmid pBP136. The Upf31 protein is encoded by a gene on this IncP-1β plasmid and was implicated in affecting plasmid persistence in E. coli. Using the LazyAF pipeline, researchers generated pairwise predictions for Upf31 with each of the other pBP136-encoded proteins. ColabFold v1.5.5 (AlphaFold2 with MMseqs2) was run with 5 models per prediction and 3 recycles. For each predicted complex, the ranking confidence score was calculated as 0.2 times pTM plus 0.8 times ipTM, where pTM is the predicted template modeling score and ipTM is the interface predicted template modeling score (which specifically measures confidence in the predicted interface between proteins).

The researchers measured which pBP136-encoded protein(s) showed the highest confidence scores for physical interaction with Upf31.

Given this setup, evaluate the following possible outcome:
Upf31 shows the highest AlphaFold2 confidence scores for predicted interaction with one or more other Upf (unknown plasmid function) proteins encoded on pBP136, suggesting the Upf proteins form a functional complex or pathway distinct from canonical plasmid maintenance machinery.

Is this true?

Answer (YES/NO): NO